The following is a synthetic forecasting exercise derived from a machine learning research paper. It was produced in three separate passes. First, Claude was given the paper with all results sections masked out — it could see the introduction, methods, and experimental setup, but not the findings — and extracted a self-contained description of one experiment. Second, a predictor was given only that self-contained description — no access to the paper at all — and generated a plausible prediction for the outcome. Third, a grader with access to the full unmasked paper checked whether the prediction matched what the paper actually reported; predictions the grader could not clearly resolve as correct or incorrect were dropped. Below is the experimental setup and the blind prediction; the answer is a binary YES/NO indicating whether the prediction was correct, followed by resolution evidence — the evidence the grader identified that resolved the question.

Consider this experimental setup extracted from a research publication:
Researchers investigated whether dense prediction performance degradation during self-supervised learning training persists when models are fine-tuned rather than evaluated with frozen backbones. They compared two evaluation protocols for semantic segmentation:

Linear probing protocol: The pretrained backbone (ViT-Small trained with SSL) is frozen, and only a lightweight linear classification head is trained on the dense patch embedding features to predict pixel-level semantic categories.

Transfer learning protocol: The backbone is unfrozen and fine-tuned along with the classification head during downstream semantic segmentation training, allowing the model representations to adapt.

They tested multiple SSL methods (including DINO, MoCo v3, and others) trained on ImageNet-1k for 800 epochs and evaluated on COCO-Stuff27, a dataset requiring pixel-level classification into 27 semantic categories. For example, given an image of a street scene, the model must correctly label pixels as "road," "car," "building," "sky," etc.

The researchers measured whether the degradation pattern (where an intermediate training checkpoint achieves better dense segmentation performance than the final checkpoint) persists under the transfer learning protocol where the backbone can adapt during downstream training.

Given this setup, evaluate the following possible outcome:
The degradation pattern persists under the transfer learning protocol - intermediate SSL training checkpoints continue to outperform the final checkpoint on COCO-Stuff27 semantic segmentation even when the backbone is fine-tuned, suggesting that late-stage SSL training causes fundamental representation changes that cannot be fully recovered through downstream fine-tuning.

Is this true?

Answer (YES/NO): YES